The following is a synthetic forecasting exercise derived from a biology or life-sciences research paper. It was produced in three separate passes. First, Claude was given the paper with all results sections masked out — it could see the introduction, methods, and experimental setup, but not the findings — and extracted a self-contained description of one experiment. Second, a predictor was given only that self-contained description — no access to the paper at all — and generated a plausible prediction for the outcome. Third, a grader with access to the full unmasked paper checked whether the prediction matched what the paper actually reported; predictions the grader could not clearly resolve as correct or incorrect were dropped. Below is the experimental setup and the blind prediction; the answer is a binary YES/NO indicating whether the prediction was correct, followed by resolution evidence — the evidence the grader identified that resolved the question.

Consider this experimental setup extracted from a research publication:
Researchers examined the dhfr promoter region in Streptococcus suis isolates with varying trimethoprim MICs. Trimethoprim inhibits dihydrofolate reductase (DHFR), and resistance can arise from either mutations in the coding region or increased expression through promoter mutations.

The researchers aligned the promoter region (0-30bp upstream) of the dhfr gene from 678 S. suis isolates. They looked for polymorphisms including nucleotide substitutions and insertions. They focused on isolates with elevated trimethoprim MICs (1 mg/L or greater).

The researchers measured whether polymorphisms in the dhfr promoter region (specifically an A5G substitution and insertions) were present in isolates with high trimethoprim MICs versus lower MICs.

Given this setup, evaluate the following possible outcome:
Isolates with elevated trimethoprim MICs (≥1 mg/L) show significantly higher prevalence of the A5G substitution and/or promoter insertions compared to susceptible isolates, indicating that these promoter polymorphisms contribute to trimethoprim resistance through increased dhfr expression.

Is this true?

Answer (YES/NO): YES